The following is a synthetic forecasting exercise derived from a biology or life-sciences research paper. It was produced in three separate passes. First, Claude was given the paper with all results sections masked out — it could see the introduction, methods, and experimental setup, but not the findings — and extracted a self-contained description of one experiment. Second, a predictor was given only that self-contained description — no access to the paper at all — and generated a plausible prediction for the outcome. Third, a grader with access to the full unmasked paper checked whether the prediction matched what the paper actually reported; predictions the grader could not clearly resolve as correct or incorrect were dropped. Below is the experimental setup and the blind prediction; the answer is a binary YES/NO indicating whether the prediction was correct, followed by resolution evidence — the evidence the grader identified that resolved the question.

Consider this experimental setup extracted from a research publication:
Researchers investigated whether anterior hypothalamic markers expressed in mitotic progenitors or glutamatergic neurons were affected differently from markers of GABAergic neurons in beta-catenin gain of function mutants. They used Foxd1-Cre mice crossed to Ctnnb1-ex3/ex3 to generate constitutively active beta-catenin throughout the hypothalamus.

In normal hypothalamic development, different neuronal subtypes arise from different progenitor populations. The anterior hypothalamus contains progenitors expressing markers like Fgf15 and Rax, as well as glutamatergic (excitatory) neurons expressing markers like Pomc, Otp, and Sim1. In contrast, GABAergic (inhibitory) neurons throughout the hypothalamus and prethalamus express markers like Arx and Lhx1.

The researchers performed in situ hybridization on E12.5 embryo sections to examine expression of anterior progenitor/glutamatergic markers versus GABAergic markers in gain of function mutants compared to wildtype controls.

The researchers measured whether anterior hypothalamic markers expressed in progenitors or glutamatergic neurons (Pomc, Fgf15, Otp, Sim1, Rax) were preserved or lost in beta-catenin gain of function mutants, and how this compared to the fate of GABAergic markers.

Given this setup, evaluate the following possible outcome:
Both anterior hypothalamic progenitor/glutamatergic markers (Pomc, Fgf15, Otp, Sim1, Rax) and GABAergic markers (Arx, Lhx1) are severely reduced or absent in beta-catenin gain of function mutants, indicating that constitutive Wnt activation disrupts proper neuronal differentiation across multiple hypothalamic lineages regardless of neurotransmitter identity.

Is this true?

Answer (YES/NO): NO